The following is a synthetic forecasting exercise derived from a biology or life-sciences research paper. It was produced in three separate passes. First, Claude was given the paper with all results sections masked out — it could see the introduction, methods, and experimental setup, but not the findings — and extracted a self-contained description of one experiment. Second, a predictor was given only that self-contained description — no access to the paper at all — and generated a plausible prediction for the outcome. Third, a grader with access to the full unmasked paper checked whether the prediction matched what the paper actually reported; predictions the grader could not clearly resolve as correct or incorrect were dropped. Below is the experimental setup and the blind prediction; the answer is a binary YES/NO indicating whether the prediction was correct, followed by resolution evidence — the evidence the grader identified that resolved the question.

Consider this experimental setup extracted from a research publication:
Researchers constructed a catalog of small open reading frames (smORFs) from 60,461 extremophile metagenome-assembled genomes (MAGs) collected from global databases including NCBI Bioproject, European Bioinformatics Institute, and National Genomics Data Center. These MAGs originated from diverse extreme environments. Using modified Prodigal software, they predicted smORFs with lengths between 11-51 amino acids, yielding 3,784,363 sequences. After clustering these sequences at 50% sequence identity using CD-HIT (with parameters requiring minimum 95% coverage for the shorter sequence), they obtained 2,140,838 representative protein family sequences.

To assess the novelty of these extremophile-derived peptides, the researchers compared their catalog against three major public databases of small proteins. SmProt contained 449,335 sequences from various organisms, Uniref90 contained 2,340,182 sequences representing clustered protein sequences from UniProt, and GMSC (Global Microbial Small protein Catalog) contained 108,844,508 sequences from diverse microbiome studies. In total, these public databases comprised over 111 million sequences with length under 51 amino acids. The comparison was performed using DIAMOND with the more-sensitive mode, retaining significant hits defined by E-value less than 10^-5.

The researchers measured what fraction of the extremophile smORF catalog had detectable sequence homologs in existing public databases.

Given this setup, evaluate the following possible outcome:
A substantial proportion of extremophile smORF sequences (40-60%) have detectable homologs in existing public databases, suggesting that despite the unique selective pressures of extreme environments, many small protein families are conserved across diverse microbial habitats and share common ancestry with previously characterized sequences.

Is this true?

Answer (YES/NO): NO